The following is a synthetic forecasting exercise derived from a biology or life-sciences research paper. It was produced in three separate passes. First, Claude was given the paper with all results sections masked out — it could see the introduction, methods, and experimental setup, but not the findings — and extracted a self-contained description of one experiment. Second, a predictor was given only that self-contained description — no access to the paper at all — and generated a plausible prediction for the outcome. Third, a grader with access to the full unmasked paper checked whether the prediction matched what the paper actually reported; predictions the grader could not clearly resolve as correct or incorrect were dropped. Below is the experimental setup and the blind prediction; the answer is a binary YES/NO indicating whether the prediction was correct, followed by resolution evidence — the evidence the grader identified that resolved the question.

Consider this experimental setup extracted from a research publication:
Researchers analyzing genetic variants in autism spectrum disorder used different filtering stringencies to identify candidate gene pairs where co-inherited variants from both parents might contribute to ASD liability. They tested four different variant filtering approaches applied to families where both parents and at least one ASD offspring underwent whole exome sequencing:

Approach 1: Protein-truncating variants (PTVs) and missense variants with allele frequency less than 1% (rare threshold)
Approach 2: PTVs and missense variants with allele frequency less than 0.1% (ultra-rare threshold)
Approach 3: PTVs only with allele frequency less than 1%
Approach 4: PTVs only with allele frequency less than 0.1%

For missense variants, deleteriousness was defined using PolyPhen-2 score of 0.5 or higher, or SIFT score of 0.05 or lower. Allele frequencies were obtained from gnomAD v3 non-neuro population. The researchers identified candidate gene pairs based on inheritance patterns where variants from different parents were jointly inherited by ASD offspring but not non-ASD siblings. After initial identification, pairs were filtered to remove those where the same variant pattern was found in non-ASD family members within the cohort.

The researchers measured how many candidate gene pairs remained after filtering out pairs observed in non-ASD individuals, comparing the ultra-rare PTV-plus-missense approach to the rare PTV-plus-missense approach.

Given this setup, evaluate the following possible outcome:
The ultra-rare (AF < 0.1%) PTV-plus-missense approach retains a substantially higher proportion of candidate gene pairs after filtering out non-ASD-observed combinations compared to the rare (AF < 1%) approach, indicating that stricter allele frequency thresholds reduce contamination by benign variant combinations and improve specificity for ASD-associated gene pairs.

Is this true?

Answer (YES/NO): NO